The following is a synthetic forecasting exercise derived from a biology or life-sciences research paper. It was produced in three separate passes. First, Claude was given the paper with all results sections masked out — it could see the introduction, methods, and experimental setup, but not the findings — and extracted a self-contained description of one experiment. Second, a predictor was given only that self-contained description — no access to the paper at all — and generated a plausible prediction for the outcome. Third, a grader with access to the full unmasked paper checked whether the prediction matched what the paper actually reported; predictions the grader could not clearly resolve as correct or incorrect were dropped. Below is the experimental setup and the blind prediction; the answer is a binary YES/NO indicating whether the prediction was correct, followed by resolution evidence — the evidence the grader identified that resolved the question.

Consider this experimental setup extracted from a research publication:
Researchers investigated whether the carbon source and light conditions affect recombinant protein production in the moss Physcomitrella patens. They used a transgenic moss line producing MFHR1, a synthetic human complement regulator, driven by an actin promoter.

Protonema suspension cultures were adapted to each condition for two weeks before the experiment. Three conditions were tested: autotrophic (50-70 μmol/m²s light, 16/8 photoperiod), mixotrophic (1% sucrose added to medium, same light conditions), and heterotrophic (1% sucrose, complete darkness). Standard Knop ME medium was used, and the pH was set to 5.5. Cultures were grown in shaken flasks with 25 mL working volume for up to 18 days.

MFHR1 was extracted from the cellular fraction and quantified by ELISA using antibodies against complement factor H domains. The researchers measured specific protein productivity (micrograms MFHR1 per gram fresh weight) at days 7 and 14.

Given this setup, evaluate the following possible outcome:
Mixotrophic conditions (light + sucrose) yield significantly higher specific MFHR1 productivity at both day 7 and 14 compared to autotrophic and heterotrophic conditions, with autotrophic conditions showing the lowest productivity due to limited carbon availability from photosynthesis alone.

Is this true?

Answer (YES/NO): NO